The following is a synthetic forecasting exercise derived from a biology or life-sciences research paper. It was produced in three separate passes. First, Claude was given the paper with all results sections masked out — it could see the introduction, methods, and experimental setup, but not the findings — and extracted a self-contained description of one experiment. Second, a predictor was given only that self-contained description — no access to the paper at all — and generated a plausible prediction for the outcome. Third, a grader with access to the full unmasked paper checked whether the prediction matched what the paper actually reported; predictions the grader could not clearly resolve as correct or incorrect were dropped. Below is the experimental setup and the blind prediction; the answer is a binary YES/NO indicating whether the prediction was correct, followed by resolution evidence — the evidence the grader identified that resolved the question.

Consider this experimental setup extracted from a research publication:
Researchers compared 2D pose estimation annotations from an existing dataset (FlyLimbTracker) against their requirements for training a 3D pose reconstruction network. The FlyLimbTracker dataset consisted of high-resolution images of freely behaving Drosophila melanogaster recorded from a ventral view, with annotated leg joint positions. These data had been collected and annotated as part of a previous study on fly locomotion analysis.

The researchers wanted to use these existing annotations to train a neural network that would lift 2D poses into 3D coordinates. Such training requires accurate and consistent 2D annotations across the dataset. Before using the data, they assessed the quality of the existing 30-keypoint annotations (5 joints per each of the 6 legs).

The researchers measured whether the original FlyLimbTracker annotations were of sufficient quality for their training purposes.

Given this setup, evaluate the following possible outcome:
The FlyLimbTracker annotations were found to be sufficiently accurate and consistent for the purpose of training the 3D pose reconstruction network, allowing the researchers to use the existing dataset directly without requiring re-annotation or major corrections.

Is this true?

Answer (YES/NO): NO